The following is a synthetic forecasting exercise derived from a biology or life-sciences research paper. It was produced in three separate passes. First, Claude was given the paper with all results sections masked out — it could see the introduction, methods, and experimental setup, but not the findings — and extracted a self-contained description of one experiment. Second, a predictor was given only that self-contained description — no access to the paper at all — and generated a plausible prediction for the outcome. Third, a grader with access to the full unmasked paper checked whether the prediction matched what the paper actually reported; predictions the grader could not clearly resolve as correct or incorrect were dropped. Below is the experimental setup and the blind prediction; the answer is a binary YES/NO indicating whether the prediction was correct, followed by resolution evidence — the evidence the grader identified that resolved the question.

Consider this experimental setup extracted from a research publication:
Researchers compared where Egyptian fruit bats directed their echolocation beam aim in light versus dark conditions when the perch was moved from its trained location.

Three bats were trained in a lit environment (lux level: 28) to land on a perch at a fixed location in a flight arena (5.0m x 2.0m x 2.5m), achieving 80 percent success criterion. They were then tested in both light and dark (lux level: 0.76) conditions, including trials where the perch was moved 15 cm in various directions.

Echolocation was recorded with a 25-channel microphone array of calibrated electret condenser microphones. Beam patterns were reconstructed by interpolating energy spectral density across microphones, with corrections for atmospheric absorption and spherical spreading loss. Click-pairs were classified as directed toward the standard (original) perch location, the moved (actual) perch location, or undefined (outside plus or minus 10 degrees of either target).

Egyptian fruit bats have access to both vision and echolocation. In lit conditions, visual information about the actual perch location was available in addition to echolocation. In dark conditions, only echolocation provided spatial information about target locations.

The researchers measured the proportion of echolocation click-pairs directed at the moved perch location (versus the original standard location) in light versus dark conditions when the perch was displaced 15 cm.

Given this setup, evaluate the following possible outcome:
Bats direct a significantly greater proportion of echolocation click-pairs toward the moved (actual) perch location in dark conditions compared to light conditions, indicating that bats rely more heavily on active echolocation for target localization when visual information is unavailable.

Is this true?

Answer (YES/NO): NO